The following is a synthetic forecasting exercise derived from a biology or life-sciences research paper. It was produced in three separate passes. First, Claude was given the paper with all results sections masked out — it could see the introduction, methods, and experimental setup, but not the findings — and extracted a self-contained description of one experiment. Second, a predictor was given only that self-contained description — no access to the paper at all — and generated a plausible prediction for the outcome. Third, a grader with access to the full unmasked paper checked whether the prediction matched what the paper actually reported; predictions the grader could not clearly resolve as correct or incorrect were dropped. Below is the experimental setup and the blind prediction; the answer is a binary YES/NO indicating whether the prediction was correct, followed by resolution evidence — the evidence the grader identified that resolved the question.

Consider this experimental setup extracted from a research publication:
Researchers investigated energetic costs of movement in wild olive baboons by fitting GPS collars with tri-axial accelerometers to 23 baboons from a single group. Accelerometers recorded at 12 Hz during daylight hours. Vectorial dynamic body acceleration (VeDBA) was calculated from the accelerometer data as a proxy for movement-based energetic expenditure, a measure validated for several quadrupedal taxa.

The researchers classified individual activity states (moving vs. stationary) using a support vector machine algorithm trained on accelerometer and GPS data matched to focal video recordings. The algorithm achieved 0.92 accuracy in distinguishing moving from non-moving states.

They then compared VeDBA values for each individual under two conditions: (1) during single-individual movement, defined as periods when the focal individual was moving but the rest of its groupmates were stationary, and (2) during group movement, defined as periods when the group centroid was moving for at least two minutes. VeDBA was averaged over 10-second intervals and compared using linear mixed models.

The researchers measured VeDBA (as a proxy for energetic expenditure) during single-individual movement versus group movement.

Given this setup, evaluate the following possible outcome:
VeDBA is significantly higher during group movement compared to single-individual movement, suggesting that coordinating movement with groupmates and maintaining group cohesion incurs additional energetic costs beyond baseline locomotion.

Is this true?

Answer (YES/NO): YES